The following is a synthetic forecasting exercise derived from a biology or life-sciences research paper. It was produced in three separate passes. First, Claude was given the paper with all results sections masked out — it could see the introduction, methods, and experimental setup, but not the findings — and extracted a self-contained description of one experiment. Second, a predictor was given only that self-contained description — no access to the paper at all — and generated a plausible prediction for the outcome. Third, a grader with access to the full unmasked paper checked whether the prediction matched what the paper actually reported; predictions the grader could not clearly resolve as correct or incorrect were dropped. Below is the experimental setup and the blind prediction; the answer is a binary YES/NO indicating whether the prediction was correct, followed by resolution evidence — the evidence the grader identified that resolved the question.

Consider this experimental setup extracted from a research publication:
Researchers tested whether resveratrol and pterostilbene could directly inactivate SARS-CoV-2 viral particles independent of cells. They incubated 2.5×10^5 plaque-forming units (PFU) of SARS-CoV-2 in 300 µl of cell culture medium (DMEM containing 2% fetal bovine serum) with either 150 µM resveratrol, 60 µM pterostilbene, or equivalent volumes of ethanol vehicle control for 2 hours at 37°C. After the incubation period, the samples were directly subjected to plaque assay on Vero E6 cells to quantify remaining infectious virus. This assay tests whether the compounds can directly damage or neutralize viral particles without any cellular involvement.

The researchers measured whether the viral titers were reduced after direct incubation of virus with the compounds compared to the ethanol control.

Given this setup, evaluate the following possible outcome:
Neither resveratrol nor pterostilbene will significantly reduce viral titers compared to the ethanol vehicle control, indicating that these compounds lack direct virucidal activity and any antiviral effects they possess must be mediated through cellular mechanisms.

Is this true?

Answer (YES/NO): YES